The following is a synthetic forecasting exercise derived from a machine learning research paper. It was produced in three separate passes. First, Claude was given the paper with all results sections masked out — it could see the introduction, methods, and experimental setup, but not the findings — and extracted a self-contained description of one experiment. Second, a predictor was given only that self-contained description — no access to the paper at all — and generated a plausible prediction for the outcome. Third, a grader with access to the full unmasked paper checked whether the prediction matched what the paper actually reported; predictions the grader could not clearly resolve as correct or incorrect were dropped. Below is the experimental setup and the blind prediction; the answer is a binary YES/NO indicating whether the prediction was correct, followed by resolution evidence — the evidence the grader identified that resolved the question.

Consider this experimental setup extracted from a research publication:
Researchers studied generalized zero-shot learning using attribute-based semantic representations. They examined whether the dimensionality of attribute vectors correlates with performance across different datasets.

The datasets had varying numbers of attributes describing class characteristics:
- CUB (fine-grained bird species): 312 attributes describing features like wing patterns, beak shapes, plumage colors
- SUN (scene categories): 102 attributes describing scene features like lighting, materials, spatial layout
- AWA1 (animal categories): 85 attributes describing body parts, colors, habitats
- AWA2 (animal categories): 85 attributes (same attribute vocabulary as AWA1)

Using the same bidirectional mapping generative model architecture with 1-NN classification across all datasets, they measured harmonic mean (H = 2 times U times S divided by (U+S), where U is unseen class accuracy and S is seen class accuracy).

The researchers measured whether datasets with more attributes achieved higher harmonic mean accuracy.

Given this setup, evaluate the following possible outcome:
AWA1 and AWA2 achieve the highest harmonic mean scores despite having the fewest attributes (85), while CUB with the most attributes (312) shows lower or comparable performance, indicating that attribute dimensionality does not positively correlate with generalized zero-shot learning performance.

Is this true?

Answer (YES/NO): YES